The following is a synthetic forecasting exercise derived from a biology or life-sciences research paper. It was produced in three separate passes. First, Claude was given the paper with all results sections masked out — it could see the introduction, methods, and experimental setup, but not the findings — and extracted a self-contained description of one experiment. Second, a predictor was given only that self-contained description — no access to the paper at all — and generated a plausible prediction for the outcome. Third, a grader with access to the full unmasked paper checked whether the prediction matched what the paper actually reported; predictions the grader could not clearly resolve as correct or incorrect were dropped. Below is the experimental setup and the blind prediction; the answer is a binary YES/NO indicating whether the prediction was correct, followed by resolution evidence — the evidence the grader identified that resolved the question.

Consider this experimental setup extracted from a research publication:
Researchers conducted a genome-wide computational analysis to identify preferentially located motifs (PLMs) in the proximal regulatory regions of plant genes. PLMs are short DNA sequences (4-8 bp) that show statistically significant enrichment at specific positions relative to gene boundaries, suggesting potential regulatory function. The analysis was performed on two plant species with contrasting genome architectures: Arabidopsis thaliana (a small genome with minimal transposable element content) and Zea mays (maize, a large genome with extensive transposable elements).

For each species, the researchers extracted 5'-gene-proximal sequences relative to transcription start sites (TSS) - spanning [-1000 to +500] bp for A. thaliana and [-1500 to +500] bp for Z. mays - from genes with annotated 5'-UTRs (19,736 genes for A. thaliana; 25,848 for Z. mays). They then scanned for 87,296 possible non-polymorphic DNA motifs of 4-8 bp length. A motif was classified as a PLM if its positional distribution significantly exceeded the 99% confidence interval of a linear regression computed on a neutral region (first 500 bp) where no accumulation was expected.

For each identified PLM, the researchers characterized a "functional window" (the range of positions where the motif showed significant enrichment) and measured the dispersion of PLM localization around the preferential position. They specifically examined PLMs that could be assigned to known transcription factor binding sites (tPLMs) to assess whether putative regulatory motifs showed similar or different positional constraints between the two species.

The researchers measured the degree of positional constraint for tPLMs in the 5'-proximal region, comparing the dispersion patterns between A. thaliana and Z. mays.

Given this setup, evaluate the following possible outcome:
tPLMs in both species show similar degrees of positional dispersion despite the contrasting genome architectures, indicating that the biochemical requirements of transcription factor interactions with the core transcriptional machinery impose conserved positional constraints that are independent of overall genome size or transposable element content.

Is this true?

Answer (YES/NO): NO